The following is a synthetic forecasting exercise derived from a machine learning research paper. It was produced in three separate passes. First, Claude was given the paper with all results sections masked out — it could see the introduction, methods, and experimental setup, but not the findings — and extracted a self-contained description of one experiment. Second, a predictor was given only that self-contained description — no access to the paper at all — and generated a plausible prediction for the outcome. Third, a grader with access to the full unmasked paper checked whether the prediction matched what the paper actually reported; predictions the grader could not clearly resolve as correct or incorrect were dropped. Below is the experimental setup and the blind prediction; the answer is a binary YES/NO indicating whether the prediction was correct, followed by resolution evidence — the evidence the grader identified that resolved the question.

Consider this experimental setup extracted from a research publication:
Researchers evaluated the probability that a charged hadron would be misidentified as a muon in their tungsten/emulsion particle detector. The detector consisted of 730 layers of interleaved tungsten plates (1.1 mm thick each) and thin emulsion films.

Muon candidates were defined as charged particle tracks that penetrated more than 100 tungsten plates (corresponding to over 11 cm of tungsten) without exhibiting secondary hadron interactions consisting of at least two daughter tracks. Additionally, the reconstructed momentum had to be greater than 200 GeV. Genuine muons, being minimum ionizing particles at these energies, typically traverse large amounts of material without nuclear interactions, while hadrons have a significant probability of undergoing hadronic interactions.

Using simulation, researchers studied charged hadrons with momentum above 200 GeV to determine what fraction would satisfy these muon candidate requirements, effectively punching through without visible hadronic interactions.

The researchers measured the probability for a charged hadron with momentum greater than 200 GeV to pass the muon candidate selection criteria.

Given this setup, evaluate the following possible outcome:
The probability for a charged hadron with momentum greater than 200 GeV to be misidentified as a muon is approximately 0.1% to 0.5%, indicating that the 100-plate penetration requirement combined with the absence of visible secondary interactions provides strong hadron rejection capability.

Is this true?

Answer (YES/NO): NO